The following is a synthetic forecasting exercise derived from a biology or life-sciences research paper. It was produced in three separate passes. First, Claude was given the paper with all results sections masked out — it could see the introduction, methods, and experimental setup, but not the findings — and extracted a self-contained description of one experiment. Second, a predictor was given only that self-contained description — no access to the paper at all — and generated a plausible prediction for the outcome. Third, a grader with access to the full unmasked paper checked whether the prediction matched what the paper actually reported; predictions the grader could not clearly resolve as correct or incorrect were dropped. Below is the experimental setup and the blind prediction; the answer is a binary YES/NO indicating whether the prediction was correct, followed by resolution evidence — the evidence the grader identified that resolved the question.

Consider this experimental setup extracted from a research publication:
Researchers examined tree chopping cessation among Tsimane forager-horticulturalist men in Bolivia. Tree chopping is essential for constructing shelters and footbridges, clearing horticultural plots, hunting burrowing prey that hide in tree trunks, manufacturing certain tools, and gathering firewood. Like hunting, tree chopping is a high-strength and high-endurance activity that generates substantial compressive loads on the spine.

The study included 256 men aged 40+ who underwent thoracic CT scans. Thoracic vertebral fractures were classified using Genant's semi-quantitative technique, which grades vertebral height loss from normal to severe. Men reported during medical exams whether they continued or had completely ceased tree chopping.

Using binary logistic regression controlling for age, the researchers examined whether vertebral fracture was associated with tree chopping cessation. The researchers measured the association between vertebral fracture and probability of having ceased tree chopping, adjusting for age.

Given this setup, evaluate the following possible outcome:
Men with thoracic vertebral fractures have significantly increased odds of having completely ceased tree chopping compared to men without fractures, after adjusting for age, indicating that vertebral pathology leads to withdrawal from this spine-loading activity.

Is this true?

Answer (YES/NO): YES